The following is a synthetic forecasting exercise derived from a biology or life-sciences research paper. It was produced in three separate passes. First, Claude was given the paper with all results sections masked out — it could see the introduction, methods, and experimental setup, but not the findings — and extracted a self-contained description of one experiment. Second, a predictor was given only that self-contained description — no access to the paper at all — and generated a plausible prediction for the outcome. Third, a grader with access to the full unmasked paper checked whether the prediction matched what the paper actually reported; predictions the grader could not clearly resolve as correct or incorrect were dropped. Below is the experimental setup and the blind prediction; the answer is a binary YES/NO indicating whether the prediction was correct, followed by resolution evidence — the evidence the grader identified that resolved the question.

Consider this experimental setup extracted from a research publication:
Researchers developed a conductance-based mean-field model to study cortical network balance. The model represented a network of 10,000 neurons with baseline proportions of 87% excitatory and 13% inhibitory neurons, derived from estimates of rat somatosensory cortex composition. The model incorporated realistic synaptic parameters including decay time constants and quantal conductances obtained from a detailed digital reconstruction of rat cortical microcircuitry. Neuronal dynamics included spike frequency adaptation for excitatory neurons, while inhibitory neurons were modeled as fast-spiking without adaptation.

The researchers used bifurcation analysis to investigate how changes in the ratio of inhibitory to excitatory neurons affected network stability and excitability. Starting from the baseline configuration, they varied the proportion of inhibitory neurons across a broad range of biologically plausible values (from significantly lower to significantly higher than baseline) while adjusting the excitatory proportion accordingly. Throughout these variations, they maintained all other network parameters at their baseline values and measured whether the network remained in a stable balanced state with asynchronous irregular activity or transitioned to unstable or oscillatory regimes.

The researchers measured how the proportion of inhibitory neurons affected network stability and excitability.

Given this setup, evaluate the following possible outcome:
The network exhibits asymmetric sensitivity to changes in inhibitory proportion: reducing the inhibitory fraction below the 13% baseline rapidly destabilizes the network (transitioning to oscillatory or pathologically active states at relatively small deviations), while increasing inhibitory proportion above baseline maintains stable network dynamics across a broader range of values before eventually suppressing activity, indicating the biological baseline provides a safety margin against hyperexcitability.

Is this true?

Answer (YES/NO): YES